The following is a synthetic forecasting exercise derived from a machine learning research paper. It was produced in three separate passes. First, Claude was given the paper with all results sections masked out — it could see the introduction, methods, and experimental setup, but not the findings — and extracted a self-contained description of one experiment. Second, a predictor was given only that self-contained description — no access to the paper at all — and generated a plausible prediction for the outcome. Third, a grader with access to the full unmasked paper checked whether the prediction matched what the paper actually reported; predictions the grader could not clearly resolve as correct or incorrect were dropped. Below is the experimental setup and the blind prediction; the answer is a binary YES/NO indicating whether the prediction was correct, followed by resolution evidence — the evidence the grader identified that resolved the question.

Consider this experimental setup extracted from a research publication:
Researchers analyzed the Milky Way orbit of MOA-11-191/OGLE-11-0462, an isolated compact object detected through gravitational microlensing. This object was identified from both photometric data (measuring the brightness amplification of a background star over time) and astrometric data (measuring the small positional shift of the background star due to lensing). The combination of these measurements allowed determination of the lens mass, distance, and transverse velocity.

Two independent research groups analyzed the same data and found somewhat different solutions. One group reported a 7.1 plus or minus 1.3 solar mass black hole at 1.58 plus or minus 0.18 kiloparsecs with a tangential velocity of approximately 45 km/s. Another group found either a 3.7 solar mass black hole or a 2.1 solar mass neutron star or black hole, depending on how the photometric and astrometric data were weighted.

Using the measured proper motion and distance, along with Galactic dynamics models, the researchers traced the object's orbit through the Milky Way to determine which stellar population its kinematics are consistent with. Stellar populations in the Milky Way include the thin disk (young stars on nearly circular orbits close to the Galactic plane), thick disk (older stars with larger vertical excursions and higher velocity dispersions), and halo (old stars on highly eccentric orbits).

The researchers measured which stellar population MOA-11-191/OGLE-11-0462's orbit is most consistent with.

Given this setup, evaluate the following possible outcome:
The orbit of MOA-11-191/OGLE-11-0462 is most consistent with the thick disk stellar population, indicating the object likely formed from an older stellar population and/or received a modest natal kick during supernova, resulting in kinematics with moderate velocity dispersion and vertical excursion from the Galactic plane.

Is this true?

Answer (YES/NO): YES